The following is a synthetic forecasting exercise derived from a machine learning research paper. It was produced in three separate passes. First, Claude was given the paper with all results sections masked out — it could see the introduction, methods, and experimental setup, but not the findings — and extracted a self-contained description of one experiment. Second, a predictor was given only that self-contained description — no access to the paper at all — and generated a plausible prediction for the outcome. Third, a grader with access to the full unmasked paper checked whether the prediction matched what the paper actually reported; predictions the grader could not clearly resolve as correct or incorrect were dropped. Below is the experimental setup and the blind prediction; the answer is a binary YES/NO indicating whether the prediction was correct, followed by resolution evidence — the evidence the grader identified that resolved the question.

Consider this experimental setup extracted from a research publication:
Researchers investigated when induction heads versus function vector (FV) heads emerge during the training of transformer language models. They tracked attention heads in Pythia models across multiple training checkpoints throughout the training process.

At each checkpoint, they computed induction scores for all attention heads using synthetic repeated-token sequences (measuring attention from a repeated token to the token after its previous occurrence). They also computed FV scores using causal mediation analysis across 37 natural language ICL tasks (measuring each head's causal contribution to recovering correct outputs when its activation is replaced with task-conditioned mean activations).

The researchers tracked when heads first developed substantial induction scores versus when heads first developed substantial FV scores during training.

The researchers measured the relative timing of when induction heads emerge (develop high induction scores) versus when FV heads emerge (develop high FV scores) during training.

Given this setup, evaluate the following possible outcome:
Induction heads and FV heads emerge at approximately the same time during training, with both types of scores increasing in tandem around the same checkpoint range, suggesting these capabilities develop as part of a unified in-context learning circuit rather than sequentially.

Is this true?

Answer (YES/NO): NO